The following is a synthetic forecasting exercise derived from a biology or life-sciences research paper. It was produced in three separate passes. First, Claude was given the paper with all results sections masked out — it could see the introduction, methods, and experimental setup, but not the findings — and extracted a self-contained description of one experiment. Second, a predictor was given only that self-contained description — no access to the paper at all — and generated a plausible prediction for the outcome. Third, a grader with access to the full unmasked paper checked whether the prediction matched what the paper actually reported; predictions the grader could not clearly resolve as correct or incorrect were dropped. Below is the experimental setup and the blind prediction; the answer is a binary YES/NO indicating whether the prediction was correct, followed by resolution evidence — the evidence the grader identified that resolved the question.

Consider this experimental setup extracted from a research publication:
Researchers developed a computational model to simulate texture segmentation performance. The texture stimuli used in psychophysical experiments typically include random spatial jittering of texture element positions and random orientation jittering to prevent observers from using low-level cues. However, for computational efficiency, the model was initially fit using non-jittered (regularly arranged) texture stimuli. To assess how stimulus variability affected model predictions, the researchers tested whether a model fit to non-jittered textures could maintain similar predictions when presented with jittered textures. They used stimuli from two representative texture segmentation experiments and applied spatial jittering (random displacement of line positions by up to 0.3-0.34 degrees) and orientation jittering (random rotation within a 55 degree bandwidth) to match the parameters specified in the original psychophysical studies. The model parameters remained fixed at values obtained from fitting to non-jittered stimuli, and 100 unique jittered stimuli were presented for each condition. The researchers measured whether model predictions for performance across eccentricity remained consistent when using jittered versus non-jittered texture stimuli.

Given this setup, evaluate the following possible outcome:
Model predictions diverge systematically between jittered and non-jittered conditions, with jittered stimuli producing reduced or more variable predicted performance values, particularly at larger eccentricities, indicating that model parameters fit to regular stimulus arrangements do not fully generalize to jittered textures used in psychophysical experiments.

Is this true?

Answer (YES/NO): NO